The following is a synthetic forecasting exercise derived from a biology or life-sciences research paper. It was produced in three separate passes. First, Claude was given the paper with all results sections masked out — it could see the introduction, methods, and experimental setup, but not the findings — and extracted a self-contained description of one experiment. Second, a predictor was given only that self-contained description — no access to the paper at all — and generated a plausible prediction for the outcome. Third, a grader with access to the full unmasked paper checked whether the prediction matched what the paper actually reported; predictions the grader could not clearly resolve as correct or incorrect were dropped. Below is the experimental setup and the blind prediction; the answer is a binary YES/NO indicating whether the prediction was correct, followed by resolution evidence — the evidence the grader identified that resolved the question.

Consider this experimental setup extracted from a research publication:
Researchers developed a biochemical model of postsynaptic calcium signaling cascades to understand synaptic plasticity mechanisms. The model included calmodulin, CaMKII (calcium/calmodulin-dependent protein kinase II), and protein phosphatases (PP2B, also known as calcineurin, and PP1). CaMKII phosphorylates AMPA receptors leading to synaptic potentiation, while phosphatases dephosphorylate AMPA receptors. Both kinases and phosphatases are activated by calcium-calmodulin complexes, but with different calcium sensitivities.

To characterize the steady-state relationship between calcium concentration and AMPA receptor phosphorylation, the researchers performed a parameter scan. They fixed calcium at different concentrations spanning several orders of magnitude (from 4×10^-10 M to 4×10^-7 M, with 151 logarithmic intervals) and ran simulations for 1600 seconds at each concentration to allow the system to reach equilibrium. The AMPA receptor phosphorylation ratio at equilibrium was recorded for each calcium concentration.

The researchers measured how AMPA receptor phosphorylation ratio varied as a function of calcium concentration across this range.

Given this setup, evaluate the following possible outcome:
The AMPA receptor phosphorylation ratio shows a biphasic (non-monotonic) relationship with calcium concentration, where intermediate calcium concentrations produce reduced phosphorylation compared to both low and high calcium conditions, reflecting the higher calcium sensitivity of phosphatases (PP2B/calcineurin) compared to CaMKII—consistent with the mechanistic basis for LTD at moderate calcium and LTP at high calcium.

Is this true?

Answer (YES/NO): YES